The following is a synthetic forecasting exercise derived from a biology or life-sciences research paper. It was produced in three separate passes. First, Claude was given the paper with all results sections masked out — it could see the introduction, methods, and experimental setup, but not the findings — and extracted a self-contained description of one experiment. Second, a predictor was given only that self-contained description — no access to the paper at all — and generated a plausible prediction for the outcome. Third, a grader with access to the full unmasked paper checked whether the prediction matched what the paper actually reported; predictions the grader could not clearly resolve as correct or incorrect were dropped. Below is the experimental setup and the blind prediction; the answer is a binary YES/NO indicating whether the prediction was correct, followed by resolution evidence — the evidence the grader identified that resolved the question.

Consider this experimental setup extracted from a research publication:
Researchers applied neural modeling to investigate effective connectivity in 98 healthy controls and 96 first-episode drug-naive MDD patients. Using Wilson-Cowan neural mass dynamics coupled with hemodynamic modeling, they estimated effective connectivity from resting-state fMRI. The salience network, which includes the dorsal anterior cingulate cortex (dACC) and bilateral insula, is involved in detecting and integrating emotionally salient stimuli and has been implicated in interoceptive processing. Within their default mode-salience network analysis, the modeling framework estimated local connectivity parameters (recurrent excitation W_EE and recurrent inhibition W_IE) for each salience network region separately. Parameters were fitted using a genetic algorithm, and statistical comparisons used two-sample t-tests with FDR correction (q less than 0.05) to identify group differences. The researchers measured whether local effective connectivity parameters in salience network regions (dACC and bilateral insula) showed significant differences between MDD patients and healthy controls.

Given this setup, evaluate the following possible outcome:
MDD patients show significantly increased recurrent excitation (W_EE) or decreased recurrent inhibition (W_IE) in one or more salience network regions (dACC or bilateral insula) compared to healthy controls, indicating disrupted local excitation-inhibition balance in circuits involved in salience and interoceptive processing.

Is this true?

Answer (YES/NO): NO